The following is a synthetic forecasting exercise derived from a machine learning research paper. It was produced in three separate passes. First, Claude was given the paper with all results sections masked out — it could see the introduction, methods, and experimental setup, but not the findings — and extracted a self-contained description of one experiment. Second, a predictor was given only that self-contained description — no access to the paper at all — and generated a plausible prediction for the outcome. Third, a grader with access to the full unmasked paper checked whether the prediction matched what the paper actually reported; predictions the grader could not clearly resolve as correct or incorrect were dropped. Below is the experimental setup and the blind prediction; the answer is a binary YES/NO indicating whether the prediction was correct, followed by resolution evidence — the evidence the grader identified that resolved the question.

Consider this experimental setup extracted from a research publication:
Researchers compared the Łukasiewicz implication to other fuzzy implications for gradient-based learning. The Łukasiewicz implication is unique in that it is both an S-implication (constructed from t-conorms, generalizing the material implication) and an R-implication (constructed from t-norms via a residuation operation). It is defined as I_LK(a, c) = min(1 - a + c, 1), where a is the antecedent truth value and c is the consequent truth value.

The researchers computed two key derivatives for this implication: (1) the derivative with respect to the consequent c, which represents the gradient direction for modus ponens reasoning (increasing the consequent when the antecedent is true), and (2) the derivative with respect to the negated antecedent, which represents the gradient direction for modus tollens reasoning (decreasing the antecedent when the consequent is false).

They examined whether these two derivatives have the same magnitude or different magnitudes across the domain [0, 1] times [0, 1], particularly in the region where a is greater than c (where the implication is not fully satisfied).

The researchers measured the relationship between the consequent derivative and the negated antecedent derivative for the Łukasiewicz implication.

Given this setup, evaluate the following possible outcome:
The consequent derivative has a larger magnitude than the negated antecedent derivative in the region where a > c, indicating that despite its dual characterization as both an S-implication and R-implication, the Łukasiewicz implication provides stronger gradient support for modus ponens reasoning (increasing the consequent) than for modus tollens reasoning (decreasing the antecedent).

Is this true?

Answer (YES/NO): NO